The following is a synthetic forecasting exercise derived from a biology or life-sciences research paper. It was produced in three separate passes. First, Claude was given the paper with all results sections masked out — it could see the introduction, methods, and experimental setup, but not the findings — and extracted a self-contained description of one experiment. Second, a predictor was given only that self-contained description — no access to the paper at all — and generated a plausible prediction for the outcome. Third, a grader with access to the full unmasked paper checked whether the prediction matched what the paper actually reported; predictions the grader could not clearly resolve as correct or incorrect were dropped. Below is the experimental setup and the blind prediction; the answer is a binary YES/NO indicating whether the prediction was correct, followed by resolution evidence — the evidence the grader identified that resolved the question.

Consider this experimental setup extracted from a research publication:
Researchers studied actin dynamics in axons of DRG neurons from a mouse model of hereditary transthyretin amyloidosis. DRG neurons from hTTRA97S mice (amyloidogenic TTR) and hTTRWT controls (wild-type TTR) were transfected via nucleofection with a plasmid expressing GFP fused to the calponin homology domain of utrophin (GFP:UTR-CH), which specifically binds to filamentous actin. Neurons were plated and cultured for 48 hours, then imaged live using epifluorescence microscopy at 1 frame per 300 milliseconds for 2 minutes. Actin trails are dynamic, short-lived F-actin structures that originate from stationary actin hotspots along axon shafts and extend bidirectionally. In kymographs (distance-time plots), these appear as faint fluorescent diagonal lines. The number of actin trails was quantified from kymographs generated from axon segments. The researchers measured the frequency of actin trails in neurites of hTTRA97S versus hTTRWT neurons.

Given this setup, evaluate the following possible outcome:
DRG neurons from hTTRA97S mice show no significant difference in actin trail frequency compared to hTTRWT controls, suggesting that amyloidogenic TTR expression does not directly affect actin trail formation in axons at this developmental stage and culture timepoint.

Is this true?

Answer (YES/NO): NO